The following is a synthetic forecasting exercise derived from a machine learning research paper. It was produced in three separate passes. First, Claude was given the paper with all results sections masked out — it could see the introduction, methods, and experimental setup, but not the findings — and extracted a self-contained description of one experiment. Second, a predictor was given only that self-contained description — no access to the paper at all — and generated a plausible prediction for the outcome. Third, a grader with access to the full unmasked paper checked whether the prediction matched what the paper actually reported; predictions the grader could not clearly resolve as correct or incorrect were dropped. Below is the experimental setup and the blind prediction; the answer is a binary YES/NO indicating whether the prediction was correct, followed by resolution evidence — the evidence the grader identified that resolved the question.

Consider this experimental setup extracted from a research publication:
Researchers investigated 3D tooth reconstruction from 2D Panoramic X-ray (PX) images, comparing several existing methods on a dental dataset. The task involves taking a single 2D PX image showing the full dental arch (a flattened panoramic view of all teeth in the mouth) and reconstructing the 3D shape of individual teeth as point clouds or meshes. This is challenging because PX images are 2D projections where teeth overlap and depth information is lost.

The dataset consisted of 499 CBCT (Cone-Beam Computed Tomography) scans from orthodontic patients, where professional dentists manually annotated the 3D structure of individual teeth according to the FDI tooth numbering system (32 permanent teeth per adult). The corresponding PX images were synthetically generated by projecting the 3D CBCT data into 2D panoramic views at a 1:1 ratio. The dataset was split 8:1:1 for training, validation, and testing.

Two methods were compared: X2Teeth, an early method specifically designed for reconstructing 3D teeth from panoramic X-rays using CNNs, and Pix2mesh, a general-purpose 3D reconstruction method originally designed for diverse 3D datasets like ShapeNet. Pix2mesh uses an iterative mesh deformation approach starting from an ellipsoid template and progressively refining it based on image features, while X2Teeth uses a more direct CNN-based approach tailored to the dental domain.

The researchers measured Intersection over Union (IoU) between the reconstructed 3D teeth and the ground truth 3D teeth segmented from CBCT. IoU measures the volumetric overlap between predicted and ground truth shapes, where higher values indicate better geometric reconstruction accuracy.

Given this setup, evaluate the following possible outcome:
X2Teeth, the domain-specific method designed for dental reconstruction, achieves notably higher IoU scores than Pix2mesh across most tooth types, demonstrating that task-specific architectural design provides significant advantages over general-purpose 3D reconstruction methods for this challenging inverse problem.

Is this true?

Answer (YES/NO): NO